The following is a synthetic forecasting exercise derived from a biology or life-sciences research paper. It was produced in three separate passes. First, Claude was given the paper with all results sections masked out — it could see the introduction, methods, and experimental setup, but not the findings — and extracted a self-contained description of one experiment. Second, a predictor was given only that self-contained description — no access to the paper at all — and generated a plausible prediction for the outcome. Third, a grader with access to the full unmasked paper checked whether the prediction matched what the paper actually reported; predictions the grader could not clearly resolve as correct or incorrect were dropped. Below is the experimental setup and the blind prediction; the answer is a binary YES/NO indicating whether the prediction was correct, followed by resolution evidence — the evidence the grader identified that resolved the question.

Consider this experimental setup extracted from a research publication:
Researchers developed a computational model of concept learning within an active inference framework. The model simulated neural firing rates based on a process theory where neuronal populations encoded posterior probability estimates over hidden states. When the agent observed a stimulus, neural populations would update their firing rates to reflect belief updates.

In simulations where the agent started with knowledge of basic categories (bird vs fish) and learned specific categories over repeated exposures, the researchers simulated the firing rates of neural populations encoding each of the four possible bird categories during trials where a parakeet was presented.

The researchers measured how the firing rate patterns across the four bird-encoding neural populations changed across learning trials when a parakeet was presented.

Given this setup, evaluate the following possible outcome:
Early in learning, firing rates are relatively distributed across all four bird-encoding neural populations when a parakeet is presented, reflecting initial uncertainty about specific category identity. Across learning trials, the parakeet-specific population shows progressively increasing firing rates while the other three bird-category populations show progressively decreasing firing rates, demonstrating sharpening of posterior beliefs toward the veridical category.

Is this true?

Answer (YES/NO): YES